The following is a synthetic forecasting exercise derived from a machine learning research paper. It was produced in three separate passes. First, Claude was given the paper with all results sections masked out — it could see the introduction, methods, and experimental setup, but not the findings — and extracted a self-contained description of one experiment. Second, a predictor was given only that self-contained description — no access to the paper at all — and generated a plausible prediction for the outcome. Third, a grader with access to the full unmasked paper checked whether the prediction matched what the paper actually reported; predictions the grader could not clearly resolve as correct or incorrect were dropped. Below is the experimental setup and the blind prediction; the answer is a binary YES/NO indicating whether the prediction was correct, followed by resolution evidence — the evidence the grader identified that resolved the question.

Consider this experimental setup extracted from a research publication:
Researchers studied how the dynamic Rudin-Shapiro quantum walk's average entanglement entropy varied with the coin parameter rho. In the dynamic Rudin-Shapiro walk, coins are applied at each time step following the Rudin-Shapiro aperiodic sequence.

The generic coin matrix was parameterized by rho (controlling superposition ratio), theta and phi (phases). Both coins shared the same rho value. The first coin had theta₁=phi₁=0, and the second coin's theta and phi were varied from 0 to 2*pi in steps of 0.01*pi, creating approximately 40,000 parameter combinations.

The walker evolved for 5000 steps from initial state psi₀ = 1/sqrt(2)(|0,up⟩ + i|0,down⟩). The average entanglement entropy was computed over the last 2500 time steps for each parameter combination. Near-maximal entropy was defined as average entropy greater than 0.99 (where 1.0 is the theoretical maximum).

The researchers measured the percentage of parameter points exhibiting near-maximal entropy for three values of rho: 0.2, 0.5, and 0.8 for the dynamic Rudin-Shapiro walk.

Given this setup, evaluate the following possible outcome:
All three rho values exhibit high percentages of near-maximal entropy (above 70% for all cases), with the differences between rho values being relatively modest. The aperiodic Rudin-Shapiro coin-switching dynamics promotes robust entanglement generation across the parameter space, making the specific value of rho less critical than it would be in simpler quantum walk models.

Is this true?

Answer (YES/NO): NO